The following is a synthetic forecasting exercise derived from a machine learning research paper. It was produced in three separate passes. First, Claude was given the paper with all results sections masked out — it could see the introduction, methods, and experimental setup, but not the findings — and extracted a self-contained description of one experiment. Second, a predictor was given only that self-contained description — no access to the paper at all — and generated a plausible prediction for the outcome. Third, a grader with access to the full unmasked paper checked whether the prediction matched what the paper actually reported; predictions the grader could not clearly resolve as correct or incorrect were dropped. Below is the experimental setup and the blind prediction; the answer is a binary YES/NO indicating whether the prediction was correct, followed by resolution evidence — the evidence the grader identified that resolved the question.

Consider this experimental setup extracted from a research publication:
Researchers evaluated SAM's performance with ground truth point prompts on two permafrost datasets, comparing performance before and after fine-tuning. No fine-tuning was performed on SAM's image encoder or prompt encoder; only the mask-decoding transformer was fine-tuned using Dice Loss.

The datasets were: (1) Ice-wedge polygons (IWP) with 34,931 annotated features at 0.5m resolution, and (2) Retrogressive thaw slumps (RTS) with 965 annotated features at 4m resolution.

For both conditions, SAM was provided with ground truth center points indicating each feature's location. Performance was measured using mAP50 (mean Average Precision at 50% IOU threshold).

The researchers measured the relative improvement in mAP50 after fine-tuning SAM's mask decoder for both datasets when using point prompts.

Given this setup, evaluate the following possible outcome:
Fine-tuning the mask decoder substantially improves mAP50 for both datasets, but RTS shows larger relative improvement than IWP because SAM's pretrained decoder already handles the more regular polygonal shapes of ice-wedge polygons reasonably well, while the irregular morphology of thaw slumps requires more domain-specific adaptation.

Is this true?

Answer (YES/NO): YES